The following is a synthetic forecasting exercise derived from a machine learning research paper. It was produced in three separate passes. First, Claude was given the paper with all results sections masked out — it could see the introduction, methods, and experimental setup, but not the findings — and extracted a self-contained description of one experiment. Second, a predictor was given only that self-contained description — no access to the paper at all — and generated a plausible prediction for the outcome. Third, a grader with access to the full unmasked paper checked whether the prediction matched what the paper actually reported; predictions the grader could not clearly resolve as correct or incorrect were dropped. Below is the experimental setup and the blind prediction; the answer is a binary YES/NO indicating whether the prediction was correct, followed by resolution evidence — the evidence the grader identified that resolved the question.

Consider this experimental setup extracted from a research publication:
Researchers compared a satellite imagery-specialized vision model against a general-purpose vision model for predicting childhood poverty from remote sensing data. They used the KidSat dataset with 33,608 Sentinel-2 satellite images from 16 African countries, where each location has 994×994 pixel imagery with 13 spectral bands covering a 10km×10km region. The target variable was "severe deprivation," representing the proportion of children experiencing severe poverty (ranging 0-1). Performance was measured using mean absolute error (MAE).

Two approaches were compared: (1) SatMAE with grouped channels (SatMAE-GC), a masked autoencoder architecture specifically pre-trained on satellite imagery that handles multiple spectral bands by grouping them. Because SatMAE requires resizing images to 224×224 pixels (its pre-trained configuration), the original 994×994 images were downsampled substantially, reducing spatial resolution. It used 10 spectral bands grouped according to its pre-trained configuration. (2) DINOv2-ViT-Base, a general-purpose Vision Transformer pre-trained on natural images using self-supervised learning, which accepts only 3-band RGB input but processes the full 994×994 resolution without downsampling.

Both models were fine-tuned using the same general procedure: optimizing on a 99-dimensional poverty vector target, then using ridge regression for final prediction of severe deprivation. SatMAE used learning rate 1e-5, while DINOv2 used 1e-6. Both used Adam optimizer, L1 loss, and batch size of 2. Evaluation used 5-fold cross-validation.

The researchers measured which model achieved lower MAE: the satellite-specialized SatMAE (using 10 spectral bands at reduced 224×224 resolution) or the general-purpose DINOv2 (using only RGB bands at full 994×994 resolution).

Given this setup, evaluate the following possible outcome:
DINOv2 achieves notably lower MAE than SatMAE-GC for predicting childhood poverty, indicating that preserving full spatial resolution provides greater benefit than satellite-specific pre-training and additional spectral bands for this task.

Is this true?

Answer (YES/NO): YES